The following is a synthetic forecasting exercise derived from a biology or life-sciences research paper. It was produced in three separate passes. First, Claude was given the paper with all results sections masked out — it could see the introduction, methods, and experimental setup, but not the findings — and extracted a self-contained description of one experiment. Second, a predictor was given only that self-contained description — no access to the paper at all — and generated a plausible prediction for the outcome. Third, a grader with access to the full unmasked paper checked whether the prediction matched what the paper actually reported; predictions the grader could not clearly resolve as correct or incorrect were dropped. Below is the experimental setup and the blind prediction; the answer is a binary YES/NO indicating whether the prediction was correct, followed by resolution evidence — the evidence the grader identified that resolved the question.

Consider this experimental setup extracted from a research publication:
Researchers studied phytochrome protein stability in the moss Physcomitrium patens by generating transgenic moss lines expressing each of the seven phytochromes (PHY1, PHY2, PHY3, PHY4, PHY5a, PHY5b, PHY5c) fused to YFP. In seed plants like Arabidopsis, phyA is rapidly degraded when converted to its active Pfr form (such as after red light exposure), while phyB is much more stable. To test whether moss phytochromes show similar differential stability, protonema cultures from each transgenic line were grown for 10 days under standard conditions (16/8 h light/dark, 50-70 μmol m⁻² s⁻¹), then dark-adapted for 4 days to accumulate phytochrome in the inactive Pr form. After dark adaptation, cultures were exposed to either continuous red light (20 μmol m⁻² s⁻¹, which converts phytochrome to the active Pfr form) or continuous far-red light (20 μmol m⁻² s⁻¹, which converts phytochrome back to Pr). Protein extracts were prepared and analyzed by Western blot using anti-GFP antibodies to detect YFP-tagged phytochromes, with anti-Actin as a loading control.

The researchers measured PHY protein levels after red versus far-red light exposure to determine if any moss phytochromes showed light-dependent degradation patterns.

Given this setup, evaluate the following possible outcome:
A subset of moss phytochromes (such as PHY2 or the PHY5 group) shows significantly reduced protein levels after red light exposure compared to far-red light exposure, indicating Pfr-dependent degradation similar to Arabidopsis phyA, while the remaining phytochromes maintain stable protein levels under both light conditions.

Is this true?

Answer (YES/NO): NO